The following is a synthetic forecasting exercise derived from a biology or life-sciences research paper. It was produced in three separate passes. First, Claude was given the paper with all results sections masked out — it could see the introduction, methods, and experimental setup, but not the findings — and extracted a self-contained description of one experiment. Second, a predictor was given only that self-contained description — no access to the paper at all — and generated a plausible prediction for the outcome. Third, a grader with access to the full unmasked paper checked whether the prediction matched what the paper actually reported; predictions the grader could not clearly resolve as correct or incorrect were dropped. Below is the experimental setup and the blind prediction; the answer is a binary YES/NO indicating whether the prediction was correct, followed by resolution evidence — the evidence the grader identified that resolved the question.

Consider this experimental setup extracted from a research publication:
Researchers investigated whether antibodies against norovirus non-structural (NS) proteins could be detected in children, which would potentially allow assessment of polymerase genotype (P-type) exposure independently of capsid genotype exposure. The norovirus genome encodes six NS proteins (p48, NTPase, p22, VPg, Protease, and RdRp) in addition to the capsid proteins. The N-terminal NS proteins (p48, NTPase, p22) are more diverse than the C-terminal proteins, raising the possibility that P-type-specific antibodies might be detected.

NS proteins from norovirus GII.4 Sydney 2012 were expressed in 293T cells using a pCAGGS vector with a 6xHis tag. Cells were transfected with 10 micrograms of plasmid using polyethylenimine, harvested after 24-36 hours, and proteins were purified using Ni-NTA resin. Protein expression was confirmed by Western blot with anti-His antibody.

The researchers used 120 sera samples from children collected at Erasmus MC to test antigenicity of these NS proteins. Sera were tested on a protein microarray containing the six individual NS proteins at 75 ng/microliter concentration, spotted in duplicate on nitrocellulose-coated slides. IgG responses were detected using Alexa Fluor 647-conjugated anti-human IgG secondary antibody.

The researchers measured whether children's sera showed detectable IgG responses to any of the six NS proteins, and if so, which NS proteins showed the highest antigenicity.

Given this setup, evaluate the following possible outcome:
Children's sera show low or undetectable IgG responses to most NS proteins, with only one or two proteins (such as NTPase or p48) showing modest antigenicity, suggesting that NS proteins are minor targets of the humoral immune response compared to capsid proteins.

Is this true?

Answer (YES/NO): NO